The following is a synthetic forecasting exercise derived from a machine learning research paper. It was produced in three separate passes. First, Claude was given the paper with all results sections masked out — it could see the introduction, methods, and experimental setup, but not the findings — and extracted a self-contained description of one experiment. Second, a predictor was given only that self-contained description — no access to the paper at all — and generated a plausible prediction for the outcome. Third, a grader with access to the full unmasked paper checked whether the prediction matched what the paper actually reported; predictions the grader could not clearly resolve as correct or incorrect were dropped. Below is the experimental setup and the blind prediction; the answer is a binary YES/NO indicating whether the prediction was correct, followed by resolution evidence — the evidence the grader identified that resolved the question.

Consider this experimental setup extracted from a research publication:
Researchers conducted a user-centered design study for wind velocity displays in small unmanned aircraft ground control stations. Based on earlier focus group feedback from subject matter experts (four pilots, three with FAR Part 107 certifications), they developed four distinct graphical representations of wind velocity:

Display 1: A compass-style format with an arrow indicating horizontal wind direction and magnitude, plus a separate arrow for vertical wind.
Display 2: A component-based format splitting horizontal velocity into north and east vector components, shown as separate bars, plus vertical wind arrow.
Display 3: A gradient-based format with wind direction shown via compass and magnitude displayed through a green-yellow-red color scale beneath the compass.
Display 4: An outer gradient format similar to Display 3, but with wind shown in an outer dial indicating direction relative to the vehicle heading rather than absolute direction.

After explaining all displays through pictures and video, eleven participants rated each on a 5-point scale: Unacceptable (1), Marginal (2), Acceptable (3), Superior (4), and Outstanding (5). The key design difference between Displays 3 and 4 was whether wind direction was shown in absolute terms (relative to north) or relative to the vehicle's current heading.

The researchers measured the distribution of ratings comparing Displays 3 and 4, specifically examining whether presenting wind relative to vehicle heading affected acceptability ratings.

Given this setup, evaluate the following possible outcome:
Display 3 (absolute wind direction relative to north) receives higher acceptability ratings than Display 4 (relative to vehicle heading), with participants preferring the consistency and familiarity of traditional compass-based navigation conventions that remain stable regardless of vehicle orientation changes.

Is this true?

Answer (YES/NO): NO